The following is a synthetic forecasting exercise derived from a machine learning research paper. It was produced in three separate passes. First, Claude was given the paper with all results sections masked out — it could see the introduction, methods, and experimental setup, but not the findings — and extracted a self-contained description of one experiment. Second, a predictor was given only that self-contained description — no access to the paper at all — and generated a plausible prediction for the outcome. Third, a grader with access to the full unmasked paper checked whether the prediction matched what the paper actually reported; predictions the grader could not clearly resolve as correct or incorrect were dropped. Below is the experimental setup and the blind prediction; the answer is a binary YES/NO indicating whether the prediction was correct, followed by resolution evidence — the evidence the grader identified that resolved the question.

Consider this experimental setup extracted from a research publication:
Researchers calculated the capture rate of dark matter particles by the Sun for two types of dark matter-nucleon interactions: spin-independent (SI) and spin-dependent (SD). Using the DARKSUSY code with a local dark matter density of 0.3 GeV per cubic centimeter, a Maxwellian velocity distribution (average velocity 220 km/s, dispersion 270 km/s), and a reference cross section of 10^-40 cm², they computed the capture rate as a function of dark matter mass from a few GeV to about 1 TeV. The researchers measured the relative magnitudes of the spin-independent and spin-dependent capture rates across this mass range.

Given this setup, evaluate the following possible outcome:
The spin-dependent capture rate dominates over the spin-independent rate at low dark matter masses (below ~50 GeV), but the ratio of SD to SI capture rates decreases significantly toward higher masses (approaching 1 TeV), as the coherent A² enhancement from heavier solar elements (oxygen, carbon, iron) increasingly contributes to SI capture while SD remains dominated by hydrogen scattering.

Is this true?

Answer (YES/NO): NO